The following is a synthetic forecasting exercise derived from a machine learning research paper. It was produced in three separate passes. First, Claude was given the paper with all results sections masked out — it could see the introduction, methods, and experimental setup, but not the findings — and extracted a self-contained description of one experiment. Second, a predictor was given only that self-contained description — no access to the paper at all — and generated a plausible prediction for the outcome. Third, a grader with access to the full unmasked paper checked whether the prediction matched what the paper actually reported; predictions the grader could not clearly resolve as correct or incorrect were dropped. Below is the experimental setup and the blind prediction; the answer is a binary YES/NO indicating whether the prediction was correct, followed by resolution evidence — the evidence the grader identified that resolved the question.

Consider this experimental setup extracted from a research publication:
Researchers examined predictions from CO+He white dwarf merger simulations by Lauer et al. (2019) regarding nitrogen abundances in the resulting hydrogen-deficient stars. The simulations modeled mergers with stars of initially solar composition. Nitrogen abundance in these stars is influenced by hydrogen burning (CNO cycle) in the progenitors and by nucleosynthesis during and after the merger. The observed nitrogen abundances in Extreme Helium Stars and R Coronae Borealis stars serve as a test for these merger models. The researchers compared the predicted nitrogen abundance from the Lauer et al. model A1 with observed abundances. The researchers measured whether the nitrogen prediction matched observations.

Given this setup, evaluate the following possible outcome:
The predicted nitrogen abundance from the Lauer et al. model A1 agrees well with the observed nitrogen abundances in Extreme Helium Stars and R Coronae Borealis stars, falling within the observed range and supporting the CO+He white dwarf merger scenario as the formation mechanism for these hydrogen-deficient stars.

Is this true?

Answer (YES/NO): NO